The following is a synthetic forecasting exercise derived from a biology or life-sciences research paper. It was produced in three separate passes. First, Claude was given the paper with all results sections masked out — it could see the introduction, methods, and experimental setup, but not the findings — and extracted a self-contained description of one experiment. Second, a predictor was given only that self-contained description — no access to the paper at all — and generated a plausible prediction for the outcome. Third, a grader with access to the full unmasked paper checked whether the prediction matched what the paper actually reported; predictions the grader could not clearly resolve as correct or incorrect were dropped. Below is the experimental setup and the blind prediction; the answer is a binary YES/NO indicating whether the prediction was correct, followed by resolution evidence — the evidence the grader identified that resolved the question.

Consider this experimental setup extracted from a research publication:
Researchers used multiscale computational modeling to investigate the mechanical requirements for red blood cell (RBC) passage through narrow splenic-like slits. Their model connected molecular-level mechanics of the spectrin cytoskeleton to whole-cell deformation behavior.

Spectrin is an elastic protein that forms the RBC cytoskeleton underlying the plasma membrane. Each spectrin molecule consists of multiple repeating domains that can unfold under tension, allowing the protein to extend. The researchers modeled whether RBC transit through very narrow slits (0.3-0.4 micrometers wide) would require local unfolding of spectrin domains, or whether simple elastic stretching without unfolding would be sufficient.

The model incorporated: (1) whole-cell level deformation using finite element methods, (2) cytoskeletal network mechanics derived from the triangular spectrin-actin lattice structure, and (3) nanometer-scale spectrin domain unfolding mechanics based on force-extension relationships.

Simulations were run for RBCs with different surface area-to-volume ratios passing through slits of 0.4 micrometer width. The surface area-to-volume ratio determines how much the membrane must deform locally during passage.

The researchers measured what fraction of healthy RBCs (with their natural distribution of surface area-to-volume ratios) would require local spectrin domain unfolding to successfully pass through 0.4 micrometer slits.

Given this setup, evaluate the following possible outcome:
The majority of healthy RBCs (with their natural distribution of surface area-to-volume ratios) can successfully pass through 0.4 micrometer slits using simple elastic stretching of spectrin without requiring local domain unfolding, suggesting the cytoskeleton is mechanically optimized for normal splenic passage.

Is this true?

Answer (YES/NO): YES